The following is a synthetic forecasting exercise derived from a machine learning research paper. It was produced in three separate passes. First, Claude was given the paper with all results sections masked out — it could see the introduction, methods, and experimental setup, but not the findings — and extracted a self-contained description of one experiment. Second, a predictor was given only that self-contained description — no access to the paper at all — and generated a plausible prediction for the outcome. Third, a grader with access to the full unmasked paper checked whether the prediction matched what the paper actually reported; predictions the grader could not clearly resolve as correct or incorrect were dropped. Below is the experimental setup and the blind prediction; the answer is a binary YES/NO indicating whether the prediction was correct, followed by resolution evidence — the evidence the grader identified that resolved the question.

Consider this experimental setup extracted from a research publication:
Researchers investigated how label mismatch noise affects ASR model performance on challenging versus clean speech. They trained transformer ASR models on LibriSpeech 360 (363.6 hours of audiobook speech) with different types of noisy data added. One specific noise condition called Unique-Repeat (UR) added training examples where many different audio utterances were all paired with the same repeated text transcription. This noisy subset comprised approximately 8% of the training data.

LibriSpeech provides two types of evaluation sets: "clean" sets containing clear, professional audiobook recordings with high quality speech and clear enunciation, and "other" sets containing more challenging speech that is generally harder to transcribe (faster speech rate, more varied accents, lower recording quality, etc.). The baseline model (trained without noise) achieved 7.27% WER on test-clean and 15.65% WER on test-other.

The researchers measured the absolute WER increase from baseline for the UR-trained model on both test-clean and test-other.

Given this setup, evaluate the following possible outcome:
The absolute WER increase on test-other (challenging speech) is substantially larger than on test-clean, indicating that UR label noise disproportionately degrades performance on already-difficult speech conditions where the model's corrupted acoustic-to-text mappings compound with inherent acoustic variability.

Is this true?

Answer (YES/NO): YES